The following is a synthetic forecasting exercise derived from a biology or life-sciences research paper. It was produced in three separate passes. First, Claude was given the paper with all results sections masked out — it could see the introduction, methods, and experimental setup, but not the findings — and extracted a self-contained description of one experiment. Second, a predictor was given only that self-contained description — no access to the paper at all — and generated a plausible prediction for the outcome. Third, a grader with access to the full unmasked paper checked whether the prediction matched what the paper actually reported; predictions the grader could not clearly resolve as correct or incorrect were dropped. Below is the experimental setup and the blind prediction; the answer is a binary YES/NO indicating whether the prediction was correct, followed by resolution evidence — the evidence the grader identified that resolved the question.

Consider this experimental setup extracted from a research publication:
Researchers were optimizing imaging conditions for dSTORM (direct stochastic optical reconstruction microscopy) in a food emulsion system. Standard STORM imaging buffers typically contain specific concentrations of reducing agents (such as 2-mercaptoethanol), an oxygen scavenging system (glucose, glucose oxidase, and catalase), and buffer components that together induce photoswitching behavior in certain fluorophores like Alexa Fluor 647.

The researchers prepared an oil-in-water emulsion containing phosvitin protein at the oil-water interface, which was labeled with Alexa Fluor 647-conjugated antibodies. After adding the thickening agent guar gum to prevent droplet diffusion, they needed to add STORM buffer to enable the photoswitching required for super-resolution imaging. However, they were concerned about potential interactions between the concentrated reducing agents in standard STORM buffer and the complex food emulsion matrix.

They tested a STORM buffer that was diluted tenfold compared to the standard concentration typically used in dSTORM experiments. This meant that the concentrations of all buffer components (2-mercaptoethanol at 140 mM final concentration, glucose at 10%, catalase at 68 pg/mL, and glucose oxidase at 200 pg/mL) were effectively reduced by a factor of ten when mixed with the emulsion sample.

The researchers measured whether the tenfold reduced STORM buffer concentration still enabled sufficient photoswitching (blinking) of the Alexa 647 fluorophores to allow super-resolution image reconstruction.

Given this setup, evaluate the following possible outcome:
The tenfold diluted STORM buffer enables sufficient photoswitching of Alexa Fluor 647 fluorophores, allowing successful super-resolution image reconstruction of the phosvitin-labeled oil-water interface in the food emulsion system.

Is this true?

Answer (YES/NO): YES